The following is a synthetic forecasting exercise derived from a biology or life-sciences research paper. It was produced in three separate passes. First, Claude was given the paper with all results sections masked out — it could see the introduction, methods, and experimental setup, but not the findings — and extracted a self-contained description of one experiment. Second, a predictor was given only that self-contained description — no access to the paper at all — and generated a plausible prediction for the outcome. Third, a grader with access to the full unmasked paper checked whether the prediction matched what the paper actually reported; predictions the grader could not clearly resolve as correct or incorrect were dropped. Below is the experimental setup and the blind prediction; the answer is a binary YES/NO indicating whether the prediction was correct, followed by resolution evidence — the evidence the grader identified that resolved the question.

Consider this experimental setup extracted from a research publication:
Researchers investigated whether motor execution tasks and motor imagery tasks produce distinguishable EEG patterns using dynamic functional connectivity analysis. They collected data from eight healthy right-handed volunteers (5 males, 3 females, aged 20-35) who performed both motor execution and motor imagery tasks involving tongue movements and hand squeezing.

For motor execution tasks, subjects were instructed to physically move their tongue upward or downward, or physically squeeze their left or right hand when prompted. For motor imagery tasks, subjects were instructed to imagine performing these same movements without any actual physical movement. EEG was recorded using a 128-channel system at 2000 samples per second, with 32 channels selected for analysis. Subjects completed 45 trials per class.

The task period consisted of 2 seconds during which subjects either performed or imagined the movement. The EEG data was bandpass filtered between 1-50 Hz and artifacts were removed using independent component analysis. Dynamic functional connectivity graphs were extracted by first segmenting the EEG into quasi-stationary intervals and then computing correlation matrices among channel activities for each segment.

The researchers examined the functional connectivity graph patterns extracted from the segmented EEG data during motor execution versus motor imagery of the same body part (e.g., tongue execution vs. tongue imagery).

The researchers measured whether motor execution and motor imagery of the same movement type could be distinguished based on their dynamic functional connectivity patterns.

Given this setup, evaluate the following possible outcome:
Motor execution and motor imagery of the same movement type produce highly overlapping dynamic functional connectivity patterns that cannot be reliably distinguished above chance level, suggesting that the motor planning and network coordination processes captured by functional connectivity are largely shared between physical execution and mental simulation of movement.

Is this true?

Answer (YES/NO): NO